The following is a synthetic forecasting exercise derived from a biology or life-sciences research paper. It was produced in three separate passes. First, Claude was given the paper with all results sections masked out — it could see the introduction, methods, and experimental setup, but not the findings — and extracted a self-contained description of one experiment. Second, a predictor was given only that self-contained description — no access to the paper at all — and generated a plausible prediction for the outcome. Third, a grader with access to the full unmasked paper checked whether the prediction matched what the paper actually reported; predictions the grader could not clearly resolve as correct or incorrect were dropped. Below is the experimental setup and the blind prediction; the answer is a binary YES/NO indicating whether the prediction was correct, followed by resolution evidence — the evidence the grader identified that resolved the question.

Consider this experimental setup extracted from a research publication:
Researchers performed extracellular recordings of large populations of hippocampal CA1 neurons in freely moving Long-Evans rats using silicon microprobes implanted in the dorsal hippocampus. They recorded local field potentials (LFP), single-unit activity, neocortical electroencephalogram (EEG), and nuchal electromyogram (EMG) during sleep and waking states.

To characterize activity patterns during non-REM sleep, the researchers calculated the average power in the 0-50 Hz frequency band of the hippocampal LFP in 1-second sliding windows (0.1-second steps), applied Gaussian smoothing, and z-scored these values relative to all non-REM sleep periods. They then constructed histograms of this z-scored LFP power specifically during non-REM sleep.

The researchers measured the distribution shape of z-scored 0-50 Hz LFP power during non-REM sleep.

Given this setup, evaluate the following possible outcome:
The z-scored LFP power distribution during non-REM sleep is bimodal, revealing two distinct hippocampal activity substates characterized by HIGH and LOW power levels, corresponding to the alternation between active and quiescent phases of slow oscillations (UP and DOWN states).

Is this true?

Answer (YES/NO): NO